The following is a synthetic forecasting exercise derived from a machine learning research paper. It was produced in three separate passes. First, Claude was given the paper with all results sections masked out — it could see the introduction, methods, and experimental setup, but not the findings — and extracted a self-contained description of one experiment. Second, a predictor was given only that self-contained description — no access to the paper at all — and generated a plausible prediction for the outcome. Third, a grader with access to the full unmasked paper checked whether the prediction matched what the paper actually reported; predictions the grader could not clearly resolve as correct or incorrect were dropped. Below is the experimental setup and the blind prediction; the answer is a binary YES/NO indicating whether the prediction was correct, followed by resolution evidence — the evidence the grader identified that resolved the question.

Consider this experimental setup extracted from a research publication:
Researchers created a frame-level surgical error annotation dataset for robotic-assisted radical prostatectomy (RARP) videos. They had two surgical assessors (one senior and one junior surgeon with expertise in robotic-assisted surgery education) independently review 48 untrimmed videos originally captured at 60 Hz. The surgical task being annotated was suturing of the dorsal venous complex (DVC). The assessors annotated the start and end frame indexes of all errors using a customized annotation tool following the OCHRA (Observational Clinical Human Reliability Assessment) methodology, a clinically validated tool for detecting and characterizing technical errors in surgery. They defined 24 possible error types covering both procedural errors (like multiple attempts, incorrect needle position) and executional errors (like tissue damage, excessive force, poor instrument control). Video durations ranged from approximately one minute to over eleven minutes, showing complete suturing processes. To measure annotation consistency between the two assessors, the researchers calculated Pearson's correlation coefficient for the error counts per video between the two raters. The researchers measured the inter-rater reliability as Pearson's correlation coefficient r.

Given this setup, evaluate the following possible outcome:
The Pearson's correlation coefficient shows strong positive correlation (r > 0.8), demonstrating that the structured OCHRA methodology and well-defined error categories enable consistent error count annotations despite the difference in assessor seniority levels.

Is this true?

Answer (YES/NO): YES